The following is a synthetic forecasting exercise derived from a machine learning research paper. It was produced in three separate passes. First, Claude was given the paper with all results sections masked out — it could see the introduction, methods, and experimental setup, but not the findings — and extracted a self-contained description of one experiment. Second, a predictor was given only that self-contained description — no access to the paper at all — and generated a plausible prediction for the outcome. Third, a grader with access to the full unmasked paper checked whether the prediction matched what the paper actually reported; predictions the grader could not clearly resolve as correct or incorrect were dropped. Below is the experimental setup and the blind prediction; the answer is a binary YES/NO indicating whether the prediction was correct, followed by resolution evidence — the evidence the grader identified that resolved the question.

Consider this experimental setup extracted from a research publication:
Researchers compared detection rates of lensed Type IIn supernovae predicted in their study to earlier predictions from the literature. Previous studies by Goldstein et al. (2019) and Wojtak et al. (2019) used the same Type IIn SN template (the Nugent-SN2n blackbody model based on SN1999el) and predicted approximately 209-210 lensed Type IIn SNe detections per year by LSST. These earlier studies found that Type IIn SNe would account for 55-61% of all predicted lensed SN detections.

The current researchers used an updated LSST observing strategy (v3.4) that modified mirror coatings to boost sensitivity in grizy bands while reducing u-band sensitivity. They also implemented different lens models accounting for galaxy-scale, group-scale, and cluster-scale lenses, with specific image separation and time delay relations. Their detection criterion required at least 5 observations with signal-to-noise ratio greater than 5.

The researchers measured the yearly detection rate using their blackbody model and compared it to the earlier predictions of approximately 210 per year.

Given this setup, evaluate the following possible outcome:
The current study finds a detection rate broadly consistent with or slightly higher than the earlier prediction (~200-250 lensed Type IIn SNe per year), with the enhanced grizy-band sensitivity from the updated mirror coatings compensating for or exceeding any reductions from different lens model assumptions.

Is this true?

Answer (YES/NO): NO